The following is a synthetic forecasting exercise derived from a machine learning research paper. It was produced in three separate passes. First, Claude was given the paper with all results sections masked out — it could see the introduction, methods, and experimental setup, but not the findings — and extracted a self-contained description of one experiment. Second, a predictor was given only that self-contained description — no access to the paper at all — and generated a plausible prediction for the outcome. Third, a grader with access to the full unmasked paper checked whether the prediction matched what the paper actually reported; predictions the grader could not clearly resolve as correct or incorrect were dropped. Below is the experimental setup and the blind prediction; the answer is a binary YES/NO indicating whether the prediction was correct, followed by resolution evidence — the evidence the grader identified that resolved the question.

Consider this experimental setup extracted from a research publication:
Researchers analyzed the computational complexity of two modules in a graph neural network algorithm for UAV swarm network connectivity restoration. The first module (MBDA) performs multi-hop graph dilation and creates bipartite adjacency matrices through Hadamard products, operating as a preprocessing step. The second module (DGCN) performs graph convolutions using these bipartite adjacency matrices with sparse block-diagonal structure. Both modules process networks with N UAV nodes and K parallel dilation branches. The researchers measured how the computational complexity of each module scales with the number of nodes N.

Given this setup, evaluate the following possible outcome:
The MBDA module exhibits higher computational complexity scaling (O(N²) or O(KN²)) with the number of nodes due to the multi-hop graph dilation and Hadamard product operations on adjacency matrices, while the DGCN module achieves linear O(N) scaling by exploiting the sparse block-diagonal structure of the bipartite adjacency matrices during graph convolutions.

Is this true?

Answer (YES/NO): NO